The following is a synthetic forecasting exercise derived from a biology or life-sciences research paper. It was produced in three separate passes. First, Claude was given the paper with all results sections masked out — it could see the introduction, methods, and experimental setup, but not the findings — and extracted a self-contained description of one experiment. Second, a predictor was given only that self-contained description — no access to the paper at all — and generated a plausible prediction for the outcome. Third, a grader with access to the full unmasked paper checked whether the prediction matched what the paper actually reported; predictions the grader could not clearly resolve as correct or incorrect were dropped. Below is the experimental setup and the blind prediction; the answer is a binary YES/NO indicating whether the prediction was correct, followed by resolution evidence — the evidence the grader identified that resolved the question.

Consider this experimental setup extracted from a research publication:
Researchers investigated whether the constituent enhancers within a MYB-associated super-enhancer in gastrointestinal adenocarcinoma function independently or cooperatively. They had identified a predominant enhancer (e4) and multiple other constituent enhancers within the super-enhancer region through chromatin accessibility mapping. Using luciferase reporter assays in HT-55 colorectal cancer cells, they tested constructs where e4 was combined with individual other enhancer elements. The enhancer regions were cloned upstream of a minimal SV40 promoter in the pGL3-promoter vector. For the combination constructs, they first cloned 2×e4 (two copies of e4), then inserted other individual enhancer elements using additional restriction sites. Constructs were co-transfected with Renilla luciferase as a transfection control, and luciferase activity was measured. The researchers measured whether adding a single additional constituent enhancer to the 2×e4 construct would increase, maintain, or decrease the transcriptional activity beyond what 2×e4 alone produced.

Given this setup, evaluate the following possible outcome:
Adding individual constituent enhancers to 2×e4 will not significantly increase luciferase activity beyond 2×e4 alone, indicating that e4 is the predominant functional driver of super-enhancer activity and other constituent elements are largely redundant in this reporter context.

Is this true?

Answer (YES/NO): NO